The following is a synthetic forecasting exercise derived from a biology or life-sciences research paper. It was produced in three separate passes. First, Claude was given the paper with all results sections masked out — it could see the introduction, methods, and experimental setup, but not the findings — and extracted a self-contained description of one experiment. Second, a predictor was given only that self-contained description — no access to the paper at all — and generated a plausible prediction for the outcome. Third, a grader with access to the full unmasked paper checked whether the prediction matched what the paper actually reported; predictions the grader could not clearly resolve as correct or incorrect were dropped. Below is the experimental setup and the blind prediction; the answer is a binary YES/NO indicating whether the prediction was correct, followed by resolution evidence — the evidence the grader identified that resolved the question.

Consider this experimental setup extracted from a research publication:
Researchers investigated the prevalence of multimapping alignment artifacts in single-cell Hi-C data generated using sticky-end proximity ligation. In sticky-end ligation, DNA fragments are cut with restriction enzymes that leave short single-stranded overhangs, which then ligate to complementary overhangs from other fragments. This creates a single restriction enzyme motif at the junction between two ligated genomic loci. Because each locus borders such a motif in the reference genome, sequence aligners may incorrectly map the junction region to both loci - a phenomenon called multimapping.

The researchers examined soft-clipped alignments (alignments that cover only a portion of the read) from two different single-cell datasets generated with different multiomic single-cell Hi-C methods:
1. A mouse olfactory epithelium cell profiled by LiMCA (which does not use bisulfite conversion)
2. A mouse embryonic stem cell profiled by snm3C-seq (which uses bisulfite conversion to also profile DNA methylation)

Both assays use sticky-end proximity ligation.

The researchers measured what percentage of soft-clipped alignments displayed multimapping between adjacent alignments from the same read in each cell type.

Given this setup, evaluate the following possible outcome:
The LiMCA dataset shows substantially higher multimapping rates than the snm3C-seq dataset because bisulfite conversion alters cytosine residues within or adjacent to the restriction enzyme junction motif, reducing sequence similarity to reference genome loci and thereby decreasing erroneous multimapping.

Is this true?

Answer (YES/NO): NO